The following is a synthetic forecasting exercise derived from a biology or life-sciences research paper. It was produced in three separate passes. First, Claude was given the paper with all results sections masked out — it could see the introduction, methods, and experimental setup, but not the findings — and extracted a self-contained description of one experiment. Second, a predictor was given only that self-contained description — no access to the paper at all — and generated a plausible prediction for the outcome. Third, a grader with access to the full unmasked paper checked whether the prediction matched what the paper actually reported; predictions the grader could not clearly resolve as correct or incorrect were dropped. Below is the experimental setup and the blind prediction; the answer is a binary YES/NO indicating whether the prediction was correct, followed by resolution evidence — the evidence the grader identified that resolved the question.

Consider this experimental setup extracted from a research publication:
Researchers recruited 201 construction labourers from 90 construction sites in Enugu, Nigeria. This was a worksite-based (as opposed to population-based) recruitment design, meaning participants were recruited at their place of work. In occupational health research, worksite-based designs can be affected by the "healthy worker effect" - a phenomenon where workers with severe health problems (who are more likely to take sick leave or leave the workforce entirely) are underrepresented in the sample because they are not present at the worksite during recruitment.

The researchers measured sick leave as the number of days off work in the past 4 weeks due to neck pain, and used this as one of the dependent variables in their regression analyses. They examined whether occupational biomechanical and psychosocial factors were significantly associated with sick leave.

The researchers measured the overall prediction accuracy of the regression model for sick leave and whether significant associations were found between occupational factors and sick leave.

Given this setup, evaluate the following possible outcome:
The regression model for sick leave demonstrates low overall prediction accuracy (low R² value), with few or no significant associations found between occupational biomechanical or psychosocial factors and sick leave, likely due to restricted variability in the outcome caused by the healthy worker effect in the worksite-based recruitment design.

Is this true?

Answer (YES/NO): YES